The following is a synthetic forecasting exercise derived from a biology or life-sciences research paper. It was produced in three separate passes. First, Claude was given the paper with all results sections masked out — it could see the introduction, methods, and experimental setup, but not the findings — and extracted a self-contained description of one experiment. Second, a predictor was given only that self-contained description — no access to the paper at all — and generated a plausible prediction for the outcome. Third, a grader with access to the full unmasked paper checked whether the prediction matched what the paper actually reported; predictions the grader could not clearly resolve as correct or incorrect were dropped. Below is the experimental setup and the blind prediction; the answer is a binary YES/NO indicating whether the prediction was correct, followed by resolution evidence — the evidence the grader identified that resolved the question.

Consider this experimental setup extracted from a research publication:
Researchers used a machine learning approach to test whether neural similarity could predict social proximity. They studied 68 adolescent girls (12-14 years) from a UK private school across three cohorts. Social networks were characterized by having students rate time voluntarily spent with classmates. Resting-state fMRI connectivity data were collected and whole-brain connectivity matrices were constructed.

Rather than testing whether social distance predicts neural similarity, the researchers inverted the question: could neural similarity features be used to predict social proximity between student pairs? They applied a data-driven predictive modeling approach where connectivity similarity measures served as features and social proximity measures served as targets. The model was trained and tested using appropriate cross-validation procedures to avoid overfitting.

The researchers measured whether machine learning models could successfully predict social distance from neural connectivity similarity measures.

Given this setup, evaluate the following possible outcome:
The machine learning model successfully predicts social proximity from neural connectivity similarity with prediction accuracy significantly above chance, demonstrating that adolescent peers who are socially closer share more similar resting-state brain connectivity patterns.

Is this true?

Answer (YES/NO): NO